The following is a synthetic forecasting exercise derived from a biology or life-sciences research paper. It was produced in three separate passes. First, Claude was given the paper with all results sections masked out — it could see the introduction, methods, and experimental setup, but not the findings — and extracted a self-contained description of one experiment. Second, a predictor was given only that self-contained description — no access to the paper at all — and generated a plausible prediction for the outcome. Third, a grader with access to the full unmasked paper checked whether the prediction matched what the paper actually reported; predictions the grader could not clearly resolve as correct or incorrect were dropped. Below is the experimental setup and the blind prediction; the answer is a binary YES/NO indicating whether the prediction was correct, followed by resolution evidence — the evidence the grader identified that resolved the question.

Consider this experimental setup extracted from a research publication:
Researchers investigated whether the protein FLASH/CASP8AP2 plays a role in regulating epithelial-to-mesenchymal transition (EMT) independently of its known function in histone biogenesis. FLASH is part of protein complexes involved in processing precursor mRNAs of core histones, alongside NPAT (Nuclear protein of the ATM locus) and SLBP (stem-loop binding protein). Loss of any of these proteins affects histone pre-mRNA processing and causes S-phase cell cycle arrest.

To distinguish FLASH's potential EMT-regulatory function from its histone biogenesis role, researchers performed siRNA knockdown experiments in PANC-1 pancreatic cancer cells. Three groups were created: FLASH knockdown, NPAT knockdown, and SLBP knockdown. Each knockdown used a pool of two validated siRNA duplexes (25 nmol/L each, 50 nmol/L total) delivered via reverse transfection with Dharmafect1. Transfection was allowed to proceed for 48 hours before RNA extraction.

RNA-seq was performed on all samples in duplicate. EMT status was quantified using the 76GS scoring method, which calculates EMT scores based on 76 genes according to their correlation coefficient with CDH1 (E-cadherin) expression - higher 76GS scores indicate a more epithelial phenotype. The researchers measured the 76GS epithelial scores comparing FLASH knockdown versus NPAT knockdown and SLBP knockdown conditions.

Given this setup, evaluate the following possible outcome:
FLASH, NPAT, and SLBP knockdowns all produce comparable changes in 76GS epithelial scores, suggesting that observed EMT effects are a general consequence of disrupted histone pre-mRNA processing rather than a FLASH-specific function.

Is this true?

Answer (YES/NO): NO